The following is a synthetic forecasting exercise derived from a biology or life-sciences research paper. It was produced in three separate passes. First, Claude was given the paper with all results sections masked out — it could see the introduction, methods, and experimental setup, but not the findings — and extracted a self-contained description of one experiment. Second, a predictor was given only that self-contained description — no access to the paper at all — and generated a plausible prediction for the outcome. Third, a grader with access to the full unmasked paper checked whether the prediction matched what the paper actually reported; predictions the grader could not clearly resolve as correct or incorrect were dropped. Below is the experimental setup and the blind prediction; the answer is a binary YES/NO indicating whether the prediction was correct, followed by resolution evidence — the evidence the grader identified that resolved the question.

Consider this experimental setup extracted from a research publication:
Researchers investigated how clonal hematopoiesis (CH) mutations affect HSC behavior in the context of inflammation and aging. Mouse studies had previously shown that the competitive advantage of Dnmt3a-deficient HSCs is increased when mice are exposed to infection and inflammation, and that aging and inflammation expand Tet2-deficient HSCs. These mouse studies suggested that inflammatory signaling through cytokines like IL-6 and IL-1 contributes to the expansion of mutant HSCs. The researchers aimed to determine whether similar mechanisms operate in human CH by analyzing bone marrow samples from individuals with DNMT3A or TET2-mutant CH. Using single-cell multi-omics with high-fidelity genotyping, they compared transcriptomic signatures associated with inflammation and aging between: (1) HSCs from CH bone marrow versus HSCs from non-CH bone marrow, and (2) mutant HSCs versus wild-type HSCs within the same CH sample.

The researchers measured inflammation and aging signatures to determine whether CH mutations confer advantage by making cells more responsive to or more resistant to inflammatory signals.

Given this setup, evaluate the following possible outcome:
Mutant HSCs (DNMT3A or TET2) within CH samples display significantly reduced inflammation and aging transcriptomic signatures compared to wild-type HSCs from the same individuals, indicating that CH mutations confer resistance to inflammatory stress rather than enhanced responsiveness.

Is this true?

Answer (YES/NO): YES